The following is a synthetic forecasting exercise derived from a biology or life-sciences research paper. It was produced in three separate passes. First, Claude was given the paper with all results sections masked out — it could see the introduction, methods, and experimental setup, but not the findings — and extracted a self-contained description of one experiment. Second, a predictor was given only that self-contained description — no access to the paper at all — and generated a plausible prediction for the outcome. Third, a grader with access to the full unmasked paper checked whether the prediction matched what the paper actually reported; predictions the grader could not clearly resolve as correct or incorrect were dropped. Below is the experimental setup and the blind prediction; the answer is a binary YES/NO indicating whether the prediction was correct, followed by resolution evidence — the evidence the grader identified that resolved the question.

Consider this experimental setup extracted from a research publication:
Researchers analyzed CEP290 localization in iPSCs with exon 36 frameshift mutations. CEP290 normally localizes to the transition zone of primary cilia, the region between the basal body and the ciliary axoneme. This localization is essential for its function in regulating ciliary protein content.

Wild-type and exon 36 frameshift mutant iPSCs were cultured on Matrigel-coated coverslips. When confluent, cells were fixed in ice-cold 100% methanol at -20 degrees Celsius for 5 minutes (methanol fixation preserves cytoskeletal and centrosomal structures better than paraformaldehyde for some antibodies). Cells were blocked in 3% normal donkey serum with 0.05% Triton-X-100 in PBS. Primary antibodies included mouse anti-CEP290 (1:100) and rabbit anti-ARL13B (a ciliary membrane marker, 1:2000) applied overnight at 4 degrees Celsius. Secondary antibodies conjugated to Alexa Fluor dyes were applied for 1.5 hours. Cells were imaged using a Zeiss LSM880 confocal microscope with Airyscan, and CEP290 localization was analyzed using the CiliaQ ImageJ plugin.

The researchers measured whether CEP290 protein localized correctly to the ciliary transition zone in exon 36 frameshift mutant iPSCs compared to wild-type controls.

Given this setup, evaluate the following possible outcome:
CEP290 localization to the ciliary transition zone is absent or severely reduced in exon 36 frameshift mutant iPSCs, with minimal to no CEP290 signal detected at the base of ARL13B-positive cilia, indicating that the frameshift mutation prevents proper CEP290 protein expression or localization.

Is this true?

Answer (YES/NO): NO